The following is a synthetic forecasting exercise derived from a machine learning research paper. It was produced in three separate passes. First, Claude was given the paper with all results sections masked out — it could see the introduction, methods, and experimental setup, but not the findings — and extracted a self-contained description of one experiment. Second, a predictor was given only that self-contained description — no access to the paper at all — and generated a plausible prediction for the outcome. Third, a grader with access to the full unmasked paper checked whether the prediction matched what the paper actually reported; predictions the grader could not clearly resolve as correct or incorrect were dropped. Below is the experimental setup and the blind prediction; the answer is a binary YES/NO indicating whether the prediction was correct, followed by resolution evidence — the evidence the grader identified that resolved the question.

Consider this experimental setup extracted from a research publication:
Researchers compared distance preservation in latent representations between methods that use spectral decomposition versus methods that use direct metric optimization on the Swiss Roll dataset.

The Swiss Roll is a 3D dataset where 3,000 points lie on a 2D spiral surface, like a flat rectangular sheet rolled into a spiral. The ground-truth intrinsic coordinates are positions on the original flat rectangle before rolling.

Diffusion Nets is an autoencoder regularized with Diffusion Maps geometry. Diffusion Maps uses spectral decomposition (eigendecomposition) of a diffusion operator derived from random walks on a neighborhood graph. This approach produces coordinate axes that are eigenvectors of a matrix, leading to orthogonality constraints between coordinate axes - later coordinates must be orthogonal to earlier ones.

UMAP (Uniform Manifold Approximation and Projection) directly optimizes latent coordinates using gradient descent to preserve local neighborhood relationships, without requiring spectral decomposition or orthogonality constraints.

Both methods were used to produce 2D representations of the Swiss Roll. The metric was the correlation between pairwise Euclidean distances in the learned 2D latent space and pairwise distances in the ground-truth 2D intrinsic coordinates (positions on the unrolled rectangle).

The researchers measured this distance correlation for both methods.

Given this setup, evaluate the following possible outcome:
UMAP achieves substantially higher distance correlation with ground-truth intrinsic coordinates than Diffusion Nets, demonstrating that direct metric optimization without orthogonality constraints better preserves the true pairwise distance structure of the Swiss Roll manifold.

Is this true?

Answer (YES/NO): YES